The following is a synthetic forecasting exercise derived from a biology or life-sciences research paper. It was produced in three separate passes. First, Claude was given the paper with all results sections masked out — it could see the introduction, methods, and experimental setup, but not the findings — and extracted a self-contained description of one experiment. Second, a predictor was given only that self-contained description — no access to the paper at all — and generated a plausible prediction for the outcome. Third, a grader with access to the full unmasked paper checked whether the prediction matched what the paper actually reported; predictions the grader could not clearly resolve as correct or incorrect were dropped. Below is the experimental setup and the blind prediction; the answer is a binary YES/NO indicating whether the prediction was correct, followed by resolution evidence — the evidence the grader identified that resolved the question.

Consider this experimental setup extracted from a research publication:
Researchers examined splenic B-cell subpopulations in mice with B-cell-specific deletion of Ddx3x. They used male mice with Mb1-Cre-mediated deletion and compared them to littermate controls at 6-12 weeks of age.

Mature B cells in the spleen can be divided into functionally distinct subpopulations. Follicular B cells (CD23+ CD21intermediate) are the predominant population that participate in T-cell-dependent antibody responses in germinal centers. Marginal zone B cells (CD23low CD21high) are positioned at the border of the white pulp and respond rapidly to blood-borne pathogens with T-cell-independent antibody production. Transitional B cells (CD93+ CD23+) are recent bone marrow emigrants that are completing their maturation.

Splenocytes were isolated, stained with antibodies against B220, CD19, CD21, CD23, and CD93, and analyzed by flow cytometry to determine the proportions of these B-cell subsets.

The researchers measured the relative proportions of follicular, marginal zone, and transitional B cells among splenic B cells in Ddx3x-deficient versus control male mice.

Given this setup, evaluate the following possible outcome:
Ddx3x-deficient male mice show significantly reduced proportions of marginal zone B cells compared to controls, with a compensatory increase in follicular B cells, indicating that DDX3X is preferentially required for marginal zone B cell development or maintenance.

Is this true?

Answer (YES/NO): NO